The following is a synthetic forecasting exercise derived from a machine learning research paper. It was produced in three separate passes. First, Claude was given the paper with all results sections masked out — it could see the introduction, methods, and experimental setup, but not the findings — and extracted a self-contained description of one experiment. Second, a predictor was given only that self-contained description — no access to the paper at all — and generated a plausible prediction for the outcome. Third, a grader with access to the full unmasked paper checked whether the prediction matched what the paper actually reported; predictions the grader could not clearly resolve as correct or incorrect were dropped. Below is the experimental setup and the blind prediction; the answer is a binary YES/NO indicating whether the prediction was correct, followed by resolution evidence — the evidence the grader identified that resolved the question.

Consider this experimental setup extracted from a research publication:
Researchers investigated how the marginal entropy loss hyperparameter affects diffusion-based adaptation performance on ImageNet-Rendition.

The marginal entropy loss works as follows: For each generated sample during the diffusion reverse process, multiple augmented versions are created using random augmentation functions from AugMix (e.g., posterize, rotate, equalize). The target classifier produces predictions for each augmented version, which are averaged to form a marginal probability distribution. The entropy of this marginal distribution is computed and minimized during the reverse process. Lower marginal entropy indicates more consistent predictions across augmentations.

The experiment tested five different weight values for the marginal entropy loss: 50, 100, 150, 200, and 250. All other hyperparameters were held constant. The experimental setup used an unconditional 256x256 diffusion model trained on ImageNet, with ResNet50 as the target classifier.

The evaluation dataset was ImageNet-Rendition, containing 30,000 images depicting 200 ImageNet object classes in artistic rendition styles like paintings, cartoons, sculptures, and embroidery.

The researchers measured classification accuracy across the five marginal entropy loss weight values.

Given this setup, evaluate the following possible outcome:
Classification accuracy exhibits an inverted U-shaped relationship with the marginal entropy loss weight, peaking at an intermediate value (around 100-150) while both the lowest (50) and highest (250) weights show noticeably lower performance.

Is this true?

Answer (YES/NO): NO